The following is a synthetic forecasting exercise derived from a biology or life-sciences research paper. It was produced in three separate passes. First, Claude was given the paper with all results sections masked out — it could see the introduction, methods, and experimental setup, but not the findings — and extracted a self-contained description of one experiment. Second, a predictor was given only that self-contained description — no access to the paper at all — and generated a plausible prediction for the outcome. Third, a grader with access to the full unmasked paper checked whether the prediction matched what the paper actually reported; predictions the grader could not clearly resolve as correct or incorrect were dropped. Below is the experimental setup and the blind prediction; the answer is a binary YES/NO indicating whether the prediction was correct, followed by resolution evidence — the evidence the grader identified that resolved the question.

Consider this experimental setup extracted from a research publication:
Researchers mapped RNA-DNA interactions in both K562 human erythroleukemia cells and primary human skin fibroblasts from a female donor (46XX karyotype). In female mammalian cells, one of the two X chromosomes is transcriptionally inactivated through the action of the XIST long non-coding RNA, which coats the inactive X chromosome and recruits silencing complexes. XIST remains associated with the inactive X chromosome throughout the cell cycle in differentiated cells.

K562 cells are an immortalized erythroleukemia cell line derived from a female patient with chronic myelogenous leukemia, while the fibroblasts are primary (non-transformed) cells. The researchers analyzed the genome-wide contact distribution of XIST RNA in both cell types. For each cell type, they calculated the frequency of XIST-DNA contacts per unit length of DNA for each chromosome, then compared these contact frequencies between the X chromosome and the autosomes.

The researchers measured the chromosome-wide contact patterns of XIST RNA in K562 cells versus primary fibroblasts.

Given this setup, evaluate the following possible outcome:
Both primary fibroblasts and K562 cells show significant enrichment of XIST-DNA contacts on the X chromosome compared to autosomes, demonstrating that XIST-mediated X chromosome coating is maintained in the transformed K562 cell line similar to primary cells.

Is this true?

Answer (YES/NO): NO